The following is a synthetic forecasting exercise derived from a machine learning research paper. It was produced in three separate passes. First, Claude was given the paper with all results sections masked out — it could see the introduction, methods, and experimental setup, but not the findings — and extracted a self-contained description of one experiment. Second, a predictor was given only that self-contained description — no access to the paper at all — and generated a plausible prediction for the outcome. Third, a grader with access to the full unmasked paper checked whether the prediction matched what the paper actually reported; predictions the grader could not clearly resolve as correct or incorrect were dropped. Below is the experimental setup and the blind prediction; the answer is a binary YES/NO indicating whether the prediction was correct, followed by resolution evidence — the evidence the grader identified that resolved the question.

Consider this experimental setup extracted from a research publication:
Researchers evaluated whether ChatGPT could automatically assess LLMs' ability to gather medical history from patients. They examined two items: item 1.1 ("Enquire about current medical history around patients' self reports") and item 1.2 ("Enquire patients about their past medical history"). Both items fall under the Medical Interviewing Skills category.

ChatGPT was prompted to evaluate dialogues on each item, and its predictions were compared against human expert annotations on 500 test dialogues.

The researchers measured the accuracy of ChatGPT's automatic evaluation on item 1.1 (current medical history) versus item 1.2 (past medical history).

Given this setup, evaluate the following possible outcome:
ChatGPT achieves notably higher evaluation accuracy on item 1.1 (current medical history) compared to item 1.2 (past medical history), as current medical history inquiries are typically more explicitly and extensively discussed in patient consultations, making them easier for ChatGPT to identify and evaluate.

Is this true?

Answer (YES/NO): YES